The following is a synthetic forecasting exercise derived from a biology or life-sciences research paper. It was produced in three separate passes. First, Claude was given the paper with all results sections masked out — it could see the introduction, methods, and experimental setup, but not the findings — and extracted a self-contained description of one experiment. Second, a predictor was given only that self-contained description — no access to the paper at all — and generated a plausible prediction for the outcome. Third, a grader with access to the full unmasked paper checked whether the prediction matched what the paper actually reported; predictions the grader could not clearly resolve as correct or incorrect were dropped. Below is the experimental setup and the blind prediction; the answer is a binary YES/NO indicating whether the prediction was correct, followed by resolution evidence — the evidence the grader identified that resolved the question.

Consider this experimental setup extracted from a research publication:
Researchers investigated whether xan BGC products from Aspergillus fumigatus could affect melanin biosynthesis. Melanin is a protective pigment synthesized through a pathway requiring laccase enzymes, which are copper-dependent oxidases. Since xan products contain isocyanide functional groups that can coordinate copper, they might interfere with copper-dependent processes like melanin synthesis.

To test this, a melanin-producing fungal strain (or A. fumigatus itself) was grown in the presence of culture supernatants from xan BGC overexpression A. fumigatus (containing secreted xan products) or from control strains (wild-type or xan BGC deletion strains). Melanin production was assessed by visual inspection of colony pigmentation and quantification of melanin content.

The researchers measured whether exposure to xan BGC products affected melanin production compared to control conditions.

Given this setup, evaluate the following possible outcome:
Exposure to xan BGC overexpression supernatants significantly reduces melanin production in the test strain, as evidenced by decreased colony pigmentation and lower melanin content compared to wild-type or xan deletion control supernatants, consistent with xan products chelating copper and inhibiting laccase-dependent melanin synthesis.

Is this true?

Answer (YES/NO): YES